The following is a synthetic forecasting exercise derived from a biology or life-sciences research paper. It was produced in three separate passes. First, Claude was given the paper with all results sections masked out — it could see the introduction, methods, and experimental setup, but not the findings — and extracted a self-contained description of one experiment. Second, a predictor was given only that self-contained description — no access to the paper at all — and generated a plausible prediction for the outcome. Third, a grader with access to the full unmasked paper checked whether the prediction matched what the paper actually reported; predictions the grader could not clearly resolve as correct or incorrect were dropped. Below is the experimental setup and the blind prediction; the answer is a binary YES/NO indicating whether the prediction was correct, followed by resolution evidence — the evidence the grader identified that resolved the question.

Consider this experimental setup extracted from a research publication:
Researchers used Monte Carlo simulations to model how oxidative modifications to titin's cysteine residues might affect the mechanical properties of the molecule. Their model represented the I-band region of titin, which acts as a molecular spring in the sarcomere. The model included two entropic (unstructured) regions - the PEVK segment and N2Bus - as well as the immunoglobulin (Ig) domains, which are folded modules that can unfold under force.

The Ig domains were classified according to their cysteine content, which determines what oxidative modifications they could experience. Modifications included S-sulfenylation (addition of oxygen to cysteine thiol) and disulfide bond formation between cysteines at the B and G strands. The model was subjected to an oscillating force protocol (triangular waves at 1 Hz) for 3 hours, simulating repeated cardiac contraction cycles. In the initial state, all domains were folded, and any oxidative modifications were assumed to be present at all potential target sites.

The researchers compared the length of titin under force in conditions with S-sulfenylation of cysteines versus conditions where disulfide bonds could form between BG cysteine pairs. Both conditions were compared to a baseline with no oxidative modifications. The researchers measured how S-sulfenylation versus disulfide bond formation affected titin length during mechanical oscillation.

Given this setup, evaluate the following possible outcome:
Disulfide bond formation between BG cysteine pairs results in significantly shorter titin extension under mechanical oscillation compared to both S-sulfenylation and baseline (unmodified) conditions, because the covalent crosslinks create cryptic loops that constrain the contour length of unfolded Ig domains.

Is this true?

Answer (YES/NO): NO